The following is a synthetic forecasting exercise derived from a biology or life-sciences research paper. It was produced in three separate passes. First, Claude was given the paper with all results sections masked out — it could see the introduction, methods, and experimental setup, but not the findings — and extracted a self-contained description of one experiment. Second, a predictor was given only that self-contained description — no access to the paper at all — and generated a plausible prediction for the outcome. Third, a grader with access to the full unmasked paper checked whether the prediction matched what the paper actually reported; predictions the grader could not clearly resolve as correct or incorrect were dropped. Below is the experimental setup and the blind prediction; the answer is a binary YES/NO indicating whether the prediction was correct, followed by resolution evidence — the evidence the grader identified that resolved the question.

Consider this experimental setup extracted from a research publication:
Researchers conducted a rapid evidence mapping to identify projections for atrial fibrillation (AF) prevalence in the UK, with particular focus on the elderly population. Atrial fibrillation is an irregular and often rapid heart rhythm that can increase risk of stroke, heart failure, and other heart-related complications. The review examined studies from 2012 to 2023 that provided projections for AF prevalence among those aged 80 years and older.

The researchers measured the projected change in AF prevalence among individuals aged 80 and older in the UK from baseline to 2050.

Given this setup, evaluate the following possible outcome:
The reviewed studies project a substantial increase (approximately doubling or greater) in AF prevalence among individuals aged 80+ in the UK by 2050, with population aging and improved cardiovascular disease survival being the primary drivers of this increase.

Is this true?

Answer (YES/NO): NO